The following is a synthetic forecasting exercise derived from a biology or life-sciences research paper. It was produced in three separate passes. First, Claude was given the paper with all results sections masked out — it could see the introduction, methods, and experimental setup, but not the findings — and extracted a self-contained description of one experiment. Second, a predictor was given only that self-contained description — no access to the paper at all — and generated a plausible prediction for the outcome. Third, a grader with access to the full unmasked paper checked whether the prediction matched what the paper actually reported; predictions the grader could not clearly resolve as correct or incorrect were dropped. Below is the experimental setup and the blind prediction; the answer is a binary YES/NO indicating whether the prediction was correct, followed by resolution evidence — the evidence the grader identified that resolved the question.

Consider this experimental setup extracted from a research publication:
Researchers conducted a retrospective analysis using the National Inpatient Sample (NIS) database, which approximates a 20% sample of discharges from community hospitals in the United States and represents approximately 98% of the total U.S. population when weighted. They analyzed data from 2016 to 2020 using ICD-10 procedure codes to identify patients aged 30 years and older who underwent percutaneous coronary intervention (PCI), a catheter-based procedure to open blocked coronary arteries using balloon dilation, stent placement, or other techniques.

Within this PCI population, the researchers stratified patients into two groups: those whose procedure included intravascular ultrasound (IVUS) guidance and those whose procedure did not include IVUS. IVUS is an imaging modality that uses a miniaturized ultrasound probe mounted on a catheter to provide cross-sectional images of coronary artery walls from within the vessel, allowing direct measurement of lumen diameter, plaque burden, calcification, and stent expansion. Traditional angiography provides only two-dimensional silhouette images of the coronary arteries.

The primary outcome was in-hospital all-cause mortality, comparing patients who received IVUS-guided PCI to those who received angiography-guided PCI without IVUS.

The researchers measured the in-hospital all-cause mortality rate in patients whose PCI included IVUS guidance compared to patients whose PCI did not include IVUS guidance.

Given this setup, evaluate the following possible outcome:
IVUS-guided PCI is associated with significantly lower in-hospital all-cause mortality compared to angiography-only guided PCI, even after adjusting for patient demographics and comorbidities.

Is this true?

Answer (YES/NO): NO